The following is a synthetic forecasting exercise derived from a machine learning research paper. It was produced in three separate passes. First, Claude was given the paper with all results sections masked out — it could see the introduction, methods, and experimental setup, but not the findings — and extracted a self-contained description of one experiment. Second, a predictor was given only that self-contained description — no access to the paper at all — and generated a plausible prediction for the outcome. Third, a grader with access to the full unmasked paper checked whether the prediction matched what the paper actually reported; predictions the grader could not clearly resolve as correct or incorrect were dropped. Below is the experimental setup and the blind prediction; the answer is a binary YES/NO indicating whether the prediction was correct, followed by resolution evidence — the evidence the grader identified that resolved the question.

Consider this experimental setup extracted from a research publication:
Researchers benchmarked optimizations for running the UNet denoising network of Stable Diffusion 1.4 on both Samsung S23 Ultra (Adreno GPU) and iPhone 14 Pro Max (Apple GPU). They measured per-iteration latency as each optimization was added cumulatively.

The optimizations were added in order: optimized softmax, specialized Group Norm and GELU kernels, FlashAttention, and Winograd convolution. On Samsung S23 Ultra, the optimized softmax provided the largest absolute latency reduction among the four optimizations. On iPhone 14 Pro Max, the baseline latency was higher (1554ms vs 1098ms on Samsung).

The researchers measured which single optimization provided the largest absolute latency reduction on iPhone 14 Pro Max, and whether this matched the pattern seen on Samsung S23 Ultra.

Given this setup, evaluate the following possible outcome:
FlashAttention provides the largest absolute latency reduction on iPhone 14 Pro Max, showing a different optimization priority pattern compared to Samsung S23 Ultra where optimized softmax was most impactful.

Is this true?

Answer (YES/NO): NO